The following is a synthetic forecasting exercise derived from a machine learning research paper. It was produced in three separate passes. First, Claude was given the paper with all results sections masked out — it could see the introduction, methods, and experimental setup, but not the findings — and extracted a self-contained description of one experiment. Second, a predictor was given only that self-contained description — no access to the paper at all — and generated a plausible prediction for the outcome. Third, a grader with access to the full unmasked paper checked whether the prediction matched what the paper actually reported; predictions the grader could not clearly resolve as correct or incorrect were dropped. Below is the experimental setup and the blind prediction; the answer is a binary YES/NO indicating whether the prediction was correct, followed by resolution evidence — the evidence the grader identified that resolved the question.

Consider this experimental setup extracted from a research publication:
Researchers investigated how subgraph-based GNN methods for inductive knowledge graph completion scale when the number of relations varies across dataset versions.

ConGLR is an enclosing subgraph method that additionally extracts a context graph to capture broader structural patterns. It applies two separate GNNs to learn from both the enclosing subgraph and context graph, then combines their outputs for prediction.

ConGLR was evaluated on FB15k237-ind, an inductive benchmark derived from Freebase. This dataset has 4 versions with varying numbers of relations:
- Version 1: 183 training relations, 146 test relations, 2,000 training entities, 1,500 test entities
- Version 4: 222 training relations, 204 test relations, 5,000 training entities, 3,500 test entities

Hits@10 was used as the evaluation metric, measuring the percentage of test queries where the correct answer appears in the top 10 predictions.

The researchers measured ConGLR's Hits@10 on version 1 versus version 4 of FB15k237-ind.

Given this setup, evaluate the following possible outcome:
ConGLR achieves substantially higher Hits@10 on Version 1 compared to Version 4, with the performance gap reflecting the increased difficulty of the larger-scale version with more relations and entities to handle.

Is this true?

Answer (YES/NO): NO